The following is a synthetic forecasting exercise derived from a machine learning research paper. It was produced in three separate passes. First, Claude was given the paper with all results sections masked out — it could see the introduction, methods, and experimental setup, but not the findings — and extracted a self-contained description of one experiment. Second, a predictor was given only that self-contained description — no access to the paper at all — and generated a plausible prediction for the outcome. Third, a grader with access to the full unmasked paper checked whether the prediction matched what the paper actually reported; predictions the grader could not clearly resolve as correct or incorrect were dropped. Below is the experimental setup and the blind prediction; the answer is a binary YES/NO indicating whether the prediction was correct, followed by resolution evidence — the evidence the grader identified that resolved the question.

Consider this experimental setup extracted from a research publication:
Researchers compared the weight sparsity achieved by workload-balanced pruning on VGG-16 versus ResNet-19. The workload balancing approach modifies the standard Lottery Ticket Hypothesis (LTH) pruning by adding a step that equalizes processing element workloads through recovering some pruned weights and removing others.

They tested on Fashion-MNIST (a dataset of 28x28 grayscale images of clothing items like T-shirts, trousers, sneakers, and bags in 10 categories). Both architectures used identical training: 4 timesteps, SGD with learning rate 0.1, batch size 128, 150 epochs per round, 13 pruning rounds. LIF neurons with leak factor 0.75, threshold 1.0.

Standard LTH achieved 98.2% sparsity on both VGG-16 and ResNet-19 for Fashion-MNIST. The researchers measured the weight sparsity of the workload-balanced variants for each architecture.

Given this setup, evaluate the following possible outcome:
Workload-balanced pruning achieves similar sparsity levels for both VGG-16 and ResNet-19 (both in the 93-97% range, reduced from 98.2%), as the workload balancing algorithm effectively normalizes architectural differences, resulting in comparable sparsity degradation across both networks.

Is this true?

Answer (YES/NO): NO